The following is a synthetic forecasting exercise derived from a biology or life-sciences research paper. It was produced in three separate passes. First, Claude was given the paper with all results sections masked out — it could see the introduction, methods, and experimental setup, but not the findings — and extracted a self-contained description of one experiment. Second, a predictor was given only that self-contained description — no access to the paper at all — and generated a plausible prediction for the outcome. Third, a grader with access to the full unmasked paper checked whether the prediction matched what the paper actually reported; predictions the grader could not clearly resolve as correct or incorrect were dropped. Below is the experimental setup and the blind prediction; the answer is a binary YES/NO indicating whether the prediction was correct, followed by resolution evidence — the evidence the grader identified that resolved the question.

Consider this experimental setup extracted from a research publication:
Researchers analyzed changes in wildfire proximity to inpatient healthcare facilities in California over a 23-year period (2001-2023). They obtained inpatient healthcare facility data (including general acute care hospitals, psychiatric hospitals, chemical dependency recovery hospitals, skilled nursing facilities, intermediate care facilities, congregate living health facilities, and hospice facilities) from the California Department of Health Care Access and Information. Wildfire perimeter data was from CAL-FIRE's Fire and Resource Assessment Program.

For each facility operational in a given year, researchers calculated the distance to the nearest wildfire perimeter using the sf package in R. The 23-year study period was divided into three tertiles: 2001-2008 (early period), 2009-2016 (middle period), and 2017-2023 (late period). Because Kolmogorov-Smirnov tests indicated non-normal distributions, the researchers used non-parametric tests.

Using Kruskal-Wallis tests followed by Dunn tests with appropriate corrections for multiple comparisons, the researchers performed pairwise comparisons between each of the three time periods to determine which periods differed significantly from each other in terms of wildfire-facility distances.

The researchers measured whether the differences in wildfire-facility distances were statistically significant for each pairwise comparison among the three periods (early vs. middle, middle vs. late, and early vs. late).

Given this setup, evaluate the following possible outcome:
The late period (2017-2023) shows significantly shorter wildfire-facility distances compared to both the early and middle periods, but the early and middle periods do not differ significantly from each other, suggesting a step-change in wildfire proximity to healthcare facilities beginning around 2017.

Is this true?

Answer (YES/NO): YES